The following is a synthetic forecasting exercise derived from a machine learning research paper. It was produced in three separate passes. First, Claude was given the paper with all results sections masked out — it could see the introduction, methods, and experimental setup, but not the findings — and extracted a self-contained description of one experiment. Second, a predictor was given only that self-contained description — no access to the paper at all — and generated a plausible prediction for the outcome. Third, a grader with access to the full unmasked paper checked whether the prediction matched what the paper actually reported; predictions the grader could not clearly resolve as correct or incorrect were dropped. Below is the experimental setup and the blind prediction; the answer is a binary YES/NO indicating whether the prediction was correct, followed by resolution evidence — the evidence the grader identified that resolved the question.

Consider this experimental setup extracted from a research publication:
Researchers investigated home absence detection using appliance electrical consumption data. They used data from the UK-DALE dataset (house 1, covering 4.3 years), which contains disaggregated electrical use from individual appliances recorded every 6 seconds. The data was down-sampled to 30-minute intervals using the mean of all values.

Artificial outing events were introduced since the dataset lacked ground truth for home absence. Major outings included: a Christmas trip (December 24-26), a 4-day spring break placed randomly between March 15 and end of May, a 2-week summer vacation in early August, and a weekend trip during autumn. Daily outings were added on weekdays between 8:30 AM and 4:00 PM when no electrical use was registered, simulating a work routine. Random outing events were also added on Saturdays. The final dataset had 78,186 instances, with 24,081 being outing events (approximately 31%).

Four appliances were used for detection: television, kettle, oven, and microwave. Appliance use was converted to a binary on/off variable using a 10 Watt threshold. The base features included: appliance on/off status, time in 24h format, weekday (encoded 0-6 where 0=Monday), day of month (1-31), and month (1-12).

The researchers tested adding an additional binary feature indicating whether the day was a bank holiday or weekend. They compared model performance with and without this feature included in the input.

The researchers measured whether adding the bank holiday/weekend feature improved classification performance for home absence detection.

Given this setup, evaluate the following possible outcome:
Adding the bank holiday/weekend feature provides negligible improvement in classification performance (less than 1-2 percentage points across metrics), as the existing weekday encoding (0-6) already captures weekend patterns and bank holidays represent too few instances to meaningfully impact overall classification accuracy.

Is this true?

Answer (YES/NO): NO